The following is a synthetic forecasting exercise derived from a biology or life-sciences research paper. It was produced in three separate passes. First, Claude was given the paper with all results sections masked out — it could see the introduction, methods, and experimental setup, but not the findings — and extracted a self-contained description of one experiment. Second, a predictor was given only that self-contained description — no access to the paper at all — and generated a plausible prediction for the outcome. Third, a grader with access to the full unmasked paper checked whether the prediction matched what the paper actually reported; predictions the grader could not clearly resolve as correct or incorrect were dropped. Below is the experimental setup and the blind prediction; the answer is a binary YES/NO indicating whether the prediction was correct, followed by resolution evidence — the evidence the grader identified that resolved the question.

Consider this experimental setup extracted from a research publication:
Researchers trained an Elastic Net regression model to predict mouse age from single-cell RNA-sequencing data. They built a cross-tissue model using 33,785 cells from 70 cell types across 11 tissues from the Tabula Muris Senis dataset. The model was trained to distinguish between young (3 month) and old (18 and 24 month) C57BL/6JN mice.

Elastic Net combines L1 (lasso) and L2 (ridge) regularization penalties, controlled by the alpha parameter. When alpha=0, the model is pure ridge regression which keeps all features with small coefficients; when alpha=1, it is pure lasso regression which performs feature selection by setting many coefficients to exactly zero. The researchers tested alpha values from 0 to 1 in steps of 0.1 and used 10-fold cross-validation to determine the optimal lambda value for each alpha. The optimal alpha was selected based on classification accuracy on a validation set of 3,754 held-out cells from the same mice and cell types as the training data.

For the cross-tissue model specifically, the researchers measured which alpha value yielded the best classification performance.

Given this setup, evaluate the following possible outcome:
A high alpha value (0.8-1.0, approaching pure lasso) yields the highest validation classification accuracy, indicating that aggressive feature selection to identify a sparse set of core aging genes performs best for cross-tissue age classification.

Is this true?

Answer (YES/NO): YES